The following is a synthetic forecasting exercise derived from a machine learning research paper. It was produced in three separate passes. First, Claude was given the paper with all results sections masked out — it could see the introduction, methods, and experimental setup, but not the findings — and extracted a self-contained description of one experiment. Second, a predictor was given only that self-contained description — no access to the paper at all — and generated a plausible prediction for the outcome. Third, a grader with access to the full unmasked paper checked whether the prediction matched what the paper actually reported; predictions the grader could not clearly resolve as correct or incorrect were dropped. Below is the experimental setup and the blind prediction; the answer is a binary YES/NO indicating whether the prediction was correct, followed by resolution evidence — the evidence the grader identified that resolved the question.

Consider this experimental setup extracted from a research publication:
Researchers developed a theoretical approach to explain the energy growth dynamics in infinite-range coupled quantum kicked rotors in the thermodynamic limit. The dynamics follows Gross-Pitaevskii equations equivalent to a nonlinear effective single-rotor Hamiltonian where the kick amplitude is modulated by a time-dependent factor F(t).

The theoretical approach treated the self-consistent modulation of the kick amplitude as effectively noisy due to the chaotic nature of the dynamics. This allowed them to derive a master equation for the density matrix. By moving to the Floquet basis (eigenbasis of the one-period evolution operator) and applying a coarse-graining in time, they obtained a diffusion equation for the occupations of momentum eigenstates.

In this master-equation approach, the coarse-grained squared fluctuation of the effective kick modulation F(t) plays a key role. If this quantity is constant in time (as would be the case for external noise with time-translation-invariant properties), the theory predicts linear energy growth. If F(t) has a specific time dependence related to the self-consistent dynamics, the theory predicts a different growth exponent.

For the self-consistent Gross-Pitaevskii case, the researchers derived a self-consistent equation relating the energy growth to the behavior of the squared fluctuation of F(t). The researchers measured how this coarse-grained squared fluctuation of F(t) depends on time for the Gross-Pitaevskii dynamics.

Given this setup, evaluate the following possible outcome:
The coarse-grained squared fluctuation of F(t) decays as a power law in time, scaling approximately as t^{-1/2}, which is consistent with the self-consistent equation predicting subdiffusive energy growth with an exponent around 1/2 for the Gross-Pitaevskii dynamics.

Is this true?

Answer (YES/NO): NO